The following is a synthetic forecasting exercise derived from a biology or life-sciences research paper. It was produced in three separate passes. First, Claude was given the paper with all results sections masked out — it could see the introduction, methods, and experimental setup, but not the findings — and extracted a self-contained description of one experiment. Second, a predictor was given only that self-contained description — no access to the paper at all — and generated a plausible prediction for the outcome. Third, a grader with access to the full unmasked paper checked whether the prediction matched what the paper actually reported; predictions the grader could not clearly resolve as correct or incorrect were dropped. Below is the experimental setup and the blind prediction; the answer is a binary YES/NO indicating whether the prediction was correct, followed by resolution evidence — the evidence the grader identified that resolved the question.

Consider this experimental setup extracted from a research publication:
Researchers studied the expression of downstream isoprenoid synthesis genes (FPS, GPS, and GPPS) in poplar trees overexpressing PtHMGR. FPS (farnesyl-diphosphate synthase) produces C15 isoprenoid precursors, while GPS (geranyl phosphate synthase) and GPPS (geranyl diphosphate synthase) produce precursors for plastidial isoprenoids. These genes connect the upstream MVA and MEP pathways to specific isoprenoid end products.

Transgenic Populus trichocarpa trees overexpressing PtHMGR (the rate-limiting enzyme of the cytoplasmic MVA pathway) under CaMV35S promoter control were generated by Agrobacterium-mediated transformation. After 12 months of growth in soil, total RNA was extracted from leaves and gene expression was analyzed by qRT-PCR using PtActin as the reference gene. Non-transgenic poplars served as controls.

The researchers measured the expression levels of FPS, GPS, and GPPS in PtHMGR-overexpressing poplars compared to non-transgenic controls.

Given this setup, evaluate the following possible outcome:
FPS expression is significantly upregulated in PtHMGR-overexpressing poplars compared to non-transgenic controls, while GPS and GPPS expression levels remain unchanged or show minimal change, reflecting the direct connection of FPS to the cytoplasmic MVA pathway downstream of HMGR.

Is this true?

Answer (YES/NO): NO